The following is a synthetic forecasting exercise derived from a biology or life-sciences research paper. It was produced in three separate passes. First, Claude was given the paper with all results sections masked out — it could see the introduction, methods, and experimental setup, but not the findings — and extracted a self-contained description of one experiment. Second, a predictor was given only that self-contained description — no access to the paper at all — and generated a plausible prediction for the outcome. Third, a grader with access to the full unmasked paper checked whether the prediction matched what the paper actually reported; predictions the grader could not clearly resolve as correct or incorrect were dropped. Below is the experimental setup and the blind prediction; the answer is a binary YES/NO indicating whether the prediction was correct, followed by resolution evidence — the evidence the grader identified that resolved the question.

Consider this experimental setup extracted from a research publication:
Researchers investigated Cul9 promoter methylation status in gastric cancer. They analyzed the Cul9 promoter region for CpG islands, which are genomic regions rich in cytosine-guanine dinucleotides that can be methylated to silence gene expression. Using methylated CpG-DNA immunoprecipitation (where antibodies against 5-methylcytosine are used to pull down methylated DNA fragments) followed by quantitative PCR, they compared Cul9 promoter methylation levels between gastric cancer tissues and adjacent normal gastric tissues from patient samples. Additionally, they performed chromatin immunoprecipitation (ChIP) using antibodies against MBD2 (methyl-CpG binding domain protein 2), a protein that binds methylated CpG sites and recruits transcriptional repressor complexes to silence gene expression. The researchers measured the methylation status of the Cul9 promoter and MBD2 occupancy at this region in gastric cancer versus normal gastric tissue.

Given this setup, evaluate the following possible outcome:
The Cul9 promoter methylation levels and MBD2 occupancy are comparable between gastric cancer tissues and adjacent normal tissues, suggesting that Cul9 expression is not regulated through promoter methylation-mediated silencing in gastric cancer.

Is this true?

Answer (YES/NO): NO